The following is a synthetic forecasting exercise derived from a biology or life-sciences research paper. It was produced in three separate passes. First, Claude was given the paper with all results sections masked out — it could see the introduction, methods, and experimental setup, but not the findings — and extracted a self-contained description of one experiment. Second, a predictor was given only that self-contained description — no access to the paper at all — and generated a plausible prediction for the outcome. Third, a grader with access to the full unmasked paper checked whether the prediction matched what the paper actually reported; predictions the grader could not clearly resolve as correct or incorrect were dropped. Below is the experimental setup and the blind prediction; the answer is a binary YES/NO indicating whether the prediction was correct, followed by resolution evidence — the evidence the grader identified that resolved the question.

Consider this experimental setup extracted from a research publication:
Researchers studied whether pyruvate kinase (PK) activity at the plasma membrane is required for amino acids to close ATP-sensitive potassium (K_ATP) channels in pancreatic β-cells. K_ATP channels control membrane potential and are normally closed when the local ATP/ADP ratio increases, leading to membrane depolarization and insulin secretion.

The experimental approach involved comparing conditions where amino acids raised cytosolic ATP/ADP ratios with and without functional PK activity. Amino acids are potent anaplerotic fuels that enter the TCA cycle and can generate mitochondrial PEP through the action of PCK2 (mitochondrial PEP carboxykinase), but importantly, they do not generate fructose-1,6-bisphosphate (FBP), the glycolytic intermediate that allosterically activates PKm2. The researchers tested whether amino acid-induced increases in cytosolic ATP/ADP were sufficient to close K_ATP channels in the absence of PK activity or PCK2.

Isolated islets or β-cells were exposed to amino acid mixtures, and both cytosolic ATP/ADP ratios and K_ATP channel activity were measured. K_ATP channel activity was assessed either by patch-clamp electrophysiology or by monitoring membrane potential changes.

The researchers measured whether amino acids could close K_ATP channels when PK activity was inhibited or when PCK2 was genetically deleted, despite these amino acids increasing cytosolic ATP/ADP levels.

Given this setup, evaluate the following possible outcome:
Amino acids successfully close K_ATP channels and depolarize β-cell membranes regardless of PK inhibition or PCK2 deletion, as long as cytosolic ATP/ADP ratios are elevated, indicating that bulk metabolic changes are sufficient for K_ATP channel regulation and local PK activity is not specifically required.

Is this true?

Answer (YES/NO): NO